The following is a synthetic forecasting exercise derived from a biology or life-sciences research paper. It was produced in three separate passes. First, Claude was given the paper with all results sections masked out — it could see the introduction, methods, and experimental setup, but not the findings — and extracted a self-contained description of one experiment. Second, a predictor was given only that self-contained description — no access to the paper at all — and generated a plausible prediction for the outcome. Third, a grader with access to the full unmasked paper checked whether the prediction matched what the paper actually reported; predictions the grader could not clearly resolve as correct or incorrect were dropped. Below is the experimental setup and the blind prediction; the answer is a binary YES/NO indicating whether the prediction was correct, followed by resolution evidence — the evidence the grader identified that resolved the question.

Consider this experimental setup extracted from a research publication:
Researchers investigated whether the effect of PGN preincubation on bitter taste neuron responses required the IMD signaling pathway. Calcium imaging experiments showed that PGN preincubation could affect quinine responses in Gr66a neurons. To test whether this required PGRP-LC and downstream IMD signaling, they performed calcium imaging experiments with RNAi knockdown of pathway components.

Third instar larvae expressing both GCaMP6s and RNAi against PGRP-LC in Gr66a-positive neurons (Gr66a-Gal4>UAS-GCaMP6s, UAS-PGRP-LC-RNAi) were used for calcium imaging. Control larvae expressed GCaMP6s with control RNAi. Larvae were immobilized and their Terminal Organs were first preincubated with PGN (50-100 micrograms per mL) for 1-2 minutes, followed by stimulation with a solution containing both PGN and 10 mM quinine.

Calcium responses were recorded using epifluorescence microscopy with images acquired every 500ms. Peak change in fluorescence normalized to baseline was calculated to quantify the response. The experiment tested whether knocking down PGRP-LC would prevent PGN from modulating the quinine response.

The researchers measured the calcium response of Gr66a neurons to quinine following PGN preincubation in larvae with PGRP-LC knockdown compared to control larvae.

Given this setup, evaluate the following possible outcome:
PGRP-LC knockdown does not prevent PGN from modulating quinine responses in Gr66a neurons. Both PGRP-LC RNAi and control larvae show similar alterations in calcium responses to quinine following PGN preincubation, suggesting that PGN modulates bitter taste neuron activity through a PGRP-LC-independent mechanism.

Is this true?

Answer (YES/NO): NO